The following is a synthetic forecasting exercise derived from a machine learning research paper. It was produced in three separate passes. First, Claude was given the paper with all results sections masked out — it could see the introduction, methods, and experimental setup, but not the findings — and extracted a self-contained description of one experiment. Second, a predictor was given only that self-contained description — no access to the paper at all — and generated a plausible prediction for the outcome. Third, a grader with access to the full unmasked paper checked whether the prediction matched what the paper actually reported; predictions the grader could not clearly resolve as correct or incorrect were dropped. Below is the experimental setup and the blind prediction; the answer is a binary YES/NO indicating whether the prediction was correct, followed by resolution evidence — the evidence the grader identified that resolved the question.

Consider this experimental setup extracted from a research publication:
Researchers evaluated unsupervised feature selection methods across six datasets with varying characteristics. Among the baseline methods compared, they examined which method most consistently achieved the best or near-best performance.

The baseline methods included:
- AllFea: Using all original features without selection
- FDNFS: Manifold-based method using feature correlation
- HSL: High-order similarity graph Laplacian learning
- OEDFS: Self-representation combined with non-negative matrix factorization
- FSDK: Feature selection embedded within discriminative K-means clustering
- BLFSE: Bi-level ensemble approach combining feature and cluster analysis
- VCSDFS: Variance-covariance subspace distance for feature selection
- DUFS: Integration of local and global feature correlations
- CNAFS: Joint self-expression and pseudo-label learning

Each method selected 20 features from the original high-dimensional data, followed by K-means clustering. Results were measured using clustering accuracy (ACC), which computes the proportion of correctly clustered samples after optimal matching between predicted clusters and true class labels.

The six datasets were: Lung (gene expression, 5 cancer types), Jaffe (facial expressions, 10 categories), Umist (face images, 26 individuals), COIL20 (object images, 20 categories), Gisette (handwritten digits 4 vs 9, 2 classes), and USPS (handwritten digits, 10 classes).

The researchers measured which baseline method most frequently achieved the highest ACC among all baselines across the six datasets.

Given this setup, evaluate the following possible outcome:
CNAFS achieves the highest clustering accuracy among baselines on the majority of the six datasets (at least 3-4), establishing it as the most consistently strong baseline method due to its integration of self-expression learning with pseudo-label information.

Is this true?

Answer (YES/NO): NO